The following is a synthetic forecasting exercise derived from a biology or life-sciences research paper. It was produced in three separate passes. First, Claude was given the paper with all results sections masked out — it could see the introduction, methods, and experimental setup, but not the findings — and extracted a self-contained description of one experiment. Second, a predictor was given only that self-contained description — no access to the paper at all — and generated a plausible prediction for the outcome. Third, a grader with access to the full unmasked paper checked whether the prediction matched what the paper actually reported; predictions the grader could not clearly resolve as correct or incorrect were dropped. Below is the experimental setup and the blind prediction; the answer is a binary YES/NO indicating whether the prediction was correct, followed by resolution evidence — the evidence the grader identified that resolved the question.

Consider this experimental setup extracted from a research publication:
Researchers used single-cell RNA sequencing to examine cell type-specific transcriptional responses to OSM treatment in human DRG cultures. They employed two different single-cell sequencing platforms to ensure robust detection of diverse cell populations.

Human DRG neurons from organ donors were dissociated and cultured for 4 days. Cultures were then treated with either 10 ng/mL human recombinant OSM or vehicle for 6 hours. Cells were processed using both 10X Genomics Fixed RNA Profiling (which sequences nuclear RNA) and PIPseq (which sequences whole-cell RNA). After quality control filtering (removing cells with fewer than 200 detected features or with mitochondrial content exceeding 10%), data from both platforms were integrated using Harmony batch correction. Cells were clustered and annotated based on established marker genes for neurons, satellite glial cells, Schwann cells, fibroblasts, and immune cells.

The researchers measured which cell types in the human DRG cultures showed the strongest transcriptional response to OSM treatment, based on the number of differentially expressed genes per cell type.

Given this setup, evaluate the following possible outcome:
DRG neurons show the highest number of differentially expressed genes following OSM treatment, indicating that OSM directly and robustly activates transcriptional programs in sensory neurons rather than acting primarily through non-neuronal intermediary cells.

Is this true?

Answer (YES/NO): NO